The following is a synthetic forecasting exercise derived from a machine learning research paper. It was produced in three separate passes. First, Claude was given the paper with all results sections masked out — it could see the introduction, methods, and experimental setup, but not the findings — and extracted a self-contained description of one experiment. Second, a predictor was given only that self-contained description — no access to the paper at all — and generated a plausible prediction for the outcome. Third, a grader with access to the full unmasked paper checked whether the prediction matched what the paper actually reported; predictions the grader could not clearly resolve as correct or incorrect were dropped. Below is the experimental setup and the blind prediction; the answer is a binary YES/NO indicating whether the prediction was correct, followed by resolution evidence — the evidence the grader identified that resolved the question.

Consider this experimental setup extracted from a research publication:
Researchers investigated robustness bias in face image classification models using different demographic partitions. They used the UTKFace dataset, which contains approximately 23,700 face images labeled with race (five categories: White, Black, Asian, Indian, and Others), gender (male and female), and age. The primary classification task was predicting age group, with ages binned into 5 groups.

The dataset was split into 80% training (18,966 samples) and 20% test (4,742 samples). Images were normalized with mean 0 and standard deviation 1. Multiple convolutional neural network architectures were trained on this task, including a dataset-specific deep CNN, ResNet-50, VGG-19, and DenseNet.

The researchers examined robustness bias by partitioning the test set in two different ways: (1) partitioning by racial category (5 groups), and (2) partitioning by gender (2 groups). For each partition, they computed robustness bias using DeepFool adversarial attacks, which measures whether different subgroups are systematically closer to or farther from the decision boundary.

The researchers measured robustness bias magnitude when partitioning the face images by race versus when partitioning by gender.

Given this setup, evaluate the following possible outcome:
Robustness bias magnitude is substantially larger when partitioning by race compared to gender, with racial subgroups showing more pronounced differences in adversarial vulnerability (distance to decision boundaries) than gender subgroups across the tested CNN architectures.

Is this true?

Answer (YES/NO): YES